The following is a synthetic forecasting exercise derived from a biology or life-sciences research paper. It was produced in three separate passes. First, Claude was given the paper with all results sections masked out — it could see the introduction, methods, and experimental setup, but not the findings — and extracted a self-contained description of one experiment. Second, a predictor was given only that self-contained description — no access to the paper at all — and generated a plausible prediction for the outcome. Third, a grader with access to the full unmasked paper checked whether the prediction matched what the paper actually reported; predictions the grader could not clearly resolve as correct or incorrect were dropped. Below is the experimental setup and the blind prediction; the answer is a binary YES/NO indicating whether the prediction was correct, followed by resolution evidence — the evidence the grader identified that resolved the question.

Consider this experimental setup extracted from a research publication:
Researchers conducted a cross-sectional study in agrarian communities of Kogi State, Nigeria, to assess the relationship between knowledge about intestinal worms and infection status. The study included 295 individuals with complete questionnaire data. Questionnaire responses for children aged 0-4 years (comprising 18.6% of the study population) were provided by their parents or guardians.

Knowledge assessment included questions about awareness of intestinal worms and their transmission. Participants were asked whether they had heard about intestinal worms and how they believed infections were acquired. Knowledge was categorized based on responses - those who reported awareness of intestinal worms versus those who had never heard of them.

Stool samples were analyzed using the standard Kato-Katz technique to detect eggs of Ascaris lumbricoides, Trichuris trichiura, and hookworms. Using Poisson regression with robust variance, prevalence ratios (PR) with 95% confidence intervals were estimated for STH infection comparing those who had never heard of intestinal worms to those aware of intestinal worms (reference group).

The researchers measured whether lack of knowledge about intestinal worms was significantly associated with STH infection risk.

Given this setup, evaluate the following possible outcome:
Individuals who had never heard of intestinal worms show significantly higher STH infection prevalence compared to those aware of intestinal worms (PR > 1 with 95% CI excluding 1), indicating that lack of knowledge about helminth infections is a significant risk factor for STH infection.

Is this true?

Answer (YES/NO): NO